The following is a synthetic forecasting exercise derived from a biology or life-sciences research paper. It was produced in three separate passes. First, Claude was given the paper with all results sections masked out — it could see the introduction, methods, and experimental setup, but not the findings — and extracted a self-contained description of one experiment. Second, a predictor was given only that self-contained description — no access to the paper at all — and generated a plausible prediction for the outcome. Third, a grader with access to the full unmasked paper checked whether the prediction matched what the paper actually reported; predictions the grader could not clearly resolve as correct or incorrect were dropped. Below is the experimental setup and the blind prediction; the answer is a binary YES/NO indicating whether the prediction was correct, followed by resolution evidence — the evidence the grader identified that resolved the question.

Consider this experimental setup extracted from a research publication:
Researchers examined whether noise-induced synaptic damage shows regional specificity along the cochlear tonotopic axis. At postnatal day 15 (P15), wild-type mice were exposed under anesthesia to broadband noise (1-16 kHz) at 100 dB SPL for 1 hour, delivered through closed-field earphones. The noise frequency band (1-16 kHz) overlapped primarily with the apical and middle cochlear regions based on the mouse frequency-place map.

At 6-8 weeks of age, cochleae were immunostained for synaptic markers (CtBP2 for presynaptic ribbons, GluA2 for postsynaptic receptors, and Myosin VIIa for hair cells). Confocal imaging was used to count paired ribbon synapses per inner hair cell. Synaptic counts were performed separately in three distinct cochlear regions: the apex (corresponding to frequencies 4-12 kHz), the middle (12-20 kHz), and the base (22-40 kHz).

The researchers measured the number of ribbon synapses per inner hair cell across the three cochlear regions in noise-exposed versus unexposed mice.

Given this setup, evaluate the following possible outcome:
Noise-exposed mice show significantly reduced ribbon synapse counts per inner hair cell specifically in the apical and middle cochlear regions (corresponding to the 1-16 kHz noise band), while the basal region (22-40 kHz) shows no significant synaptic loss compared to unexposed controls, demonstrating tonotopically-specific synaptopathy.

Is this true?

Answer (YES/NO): NO